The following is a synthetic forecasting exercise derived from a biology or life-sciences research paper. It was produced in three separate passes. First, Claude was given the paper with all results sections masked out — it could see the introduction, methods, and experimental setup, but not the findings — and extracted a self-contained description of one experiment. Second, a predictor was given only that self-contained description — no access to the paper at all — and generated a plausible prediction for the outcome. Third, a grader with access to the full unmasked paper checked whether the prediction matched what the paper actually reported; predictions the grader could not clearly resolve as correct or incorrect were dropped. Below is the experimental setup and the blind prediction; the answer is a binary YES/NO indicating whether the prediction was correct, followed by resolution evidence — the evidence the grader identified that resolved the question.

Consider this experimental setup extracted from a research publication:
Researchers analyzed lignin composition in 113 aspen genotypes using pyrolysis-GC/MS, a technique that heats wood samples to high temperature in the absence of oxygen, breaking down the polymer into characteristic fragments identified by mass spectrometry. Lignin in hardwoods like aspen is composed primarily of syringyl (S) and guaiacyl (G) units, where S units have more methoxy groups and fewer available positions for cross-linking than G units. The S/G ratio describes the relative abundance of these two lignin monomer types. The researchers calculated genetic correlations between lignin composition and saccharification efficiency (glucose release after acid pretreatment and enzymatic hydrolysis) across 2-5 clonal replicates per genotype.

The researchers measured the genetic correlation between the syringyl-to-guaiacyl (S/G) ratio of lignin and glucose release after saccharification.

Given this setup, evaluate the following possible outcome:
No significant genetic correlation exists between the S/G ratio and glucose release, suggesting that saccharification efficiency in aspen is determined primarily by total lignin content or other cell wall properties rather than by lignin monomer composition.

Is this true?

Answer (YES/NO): NO